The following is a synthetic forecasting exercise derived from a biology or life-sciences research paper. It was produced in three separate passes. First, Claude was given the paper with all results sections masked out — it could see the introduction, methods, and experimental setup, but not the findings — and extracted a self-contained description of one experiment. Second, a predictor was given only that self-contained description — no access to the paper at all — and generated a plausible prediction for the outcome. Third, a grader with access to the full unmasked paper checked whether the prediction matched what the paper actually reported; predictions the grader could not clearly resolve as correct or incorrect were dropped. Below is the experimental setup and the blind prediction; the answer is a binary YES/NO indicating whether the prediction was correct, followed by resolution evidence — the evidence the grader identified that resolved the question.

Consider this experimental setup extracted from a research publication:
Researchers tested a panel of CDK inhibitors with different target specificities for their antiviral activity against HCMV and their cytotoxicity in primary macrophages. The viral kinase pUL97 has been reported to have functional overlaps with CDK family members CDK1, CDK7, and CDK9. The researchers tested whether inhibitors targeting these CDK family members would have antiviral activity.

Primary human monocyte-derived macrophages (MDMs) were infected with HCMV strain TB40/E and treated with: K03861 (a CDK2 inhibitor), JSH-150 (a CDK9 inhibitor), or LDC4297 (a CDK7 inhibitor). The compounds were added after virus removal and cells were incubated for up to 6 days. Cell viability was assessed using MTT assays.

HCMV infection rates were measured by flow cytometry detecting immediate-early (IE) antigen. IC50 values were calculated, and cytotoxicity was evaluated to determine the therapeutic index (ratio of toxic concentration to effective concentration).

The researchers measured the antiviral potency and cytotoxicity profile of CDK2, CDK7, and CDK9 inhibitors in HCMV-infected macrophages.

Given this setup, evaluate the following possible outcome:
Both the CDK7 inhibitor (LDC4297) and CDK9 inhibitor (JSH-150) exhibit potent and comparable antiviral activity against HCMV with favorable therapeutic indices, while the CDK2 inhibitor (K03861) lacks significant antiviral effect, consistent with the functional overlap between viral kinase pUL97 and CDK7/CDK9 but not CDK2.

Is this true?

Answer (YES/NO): NO